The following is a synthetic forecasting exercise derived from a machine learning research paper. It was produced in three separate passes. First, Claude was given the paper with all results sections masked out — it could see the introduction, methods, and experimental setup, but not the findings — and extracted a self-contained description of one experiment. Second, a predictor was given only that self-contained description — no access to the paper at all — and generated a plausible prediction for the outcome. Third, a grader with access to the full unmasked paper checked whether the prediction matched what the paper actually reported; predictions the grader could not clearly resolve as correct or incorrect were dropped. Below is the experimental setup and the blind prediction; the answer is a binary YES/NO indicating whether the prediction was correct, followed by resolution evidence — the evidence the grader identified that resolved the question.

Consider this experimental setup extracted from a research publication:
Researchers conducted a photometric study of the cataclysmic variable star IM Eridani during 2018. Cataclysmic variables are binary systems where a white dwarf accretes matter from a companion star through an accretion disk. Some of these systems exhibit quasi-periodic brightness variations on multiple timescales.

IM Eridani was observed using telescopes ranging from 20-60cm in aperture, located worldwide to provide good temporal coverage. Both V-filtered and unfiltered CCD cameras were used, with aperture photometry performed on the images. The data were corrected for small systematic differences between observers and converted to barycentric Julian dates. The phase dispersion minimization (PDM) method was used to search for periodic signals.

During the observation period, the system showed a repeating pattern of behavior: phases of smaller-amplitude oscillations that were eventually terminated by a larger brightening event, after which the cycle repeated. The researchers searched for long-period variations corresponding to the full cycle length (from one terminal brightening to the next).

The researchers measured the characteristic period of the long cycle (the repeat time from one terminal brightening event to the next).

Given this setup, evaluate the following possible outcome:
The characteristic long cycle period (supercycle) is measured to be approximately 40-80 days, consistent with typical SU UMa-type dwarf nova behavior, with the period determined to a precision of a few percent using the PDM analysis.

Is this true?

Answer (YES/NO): NO